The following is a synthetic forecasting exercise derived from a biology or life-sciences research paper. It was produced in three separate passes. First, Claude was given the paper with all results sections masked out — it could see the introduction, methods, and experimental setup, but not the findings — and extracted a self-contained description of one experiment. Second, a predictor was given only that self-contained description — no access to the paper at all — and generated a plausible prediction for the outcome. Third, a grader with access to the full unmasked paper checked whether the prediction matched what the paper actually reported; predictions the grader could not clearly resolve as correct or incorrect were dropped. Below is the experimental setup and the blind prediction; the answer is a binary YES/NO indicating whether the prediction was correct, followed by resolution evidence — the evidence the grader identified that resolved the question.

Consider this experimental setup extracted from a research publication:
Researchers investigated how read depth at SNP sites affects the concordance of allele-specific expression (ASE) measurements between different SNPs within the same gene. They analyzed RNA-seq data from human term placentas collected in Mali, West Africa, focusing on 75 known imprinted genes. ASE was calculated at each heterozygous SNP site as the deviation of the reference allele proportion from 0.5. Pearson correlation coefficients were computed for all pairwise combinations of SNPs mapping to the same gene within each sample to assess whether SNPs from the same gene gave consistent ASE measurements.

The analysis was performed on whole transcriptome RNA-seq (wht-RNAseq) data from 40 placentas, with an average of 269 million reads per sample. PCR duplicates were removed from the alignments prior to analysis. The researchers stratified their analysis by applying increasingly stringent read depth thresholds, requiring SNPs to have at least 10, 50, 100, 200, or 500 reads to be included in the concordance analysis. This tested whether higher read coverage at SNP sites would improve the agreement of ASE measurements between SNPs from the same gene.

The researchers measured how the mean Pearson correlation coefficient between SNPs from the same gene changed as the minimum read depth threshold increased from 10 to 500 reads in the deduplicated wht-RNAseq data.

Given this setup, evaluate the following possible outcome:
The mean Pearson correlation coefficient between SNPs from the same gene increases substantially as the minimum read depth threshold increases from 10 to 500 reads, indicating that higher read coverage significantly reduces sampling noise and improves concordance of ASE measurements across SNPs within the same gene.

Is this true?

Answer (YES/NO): NO